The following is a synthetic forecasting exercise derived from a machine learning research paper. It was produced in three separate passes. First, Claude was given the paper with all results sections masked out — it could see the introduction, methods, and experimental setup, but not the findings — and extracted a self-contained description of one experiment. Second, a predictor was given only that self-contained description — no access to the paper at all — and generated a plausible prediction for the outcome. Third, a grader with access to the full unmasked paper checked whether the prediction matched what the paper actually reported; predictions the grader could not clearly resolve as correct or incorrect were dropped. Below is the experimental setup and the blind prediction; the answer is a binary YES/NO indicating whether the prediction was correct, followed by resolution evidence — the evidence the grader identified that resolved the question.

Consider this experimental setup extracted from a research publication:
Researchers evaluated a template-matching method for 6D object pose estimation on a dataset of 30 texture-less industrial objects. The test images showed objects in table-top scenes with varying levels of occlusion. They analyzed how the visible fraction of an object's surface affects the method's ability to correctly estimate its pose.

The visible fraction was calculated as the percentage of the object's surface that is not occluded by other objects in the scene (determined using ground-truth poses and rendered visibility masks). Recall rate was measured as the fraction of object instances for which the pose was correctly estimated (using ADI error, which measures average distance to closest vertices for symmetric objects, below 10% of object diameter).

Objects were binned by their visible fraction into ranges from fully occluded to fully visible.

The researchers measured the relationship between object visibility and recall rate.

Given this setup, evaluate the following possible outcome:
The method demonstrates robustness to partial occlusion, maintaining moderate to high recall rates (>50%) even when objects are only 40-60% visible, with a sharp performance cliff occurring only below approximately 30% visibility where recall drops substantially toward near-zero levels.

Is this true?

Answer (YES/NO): NO